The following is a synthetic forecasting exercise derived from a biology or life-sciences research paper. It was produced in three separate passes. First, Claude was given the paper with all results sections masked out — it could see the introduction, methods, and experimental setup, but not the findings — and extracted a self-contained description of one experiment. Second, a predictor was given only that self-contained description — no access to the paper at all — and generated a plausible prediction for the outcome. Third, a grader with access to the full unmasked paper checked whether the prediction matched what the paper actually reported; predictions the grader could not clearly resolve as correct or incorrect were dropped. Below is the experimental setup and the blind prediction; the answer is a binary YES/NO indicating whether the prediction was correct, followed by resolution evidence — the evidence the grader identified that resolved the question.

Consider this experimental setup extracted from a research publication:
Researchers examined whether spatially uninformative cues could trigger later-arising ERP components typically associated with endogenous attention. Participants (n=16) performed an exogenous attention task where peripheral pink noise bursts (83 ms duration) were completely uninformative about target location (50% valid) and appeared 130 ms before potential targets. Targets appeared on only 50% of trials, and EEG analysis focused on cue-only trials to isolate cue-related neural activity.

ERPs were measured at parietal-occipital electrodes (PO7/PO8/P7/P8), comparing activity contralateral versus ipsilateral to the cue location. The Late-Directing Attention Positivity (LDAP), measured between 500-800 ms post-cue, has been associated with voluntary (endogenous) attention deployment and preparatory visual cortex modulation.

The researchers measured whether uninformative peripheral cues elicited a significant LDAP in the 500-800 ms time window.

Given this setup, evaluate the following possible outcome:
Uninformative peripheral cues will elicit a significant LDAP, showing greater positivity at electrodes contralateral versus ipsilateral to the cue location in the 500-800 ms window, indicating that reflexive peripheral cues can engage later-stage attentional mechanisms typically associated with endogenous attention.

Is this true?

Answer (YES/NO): NO